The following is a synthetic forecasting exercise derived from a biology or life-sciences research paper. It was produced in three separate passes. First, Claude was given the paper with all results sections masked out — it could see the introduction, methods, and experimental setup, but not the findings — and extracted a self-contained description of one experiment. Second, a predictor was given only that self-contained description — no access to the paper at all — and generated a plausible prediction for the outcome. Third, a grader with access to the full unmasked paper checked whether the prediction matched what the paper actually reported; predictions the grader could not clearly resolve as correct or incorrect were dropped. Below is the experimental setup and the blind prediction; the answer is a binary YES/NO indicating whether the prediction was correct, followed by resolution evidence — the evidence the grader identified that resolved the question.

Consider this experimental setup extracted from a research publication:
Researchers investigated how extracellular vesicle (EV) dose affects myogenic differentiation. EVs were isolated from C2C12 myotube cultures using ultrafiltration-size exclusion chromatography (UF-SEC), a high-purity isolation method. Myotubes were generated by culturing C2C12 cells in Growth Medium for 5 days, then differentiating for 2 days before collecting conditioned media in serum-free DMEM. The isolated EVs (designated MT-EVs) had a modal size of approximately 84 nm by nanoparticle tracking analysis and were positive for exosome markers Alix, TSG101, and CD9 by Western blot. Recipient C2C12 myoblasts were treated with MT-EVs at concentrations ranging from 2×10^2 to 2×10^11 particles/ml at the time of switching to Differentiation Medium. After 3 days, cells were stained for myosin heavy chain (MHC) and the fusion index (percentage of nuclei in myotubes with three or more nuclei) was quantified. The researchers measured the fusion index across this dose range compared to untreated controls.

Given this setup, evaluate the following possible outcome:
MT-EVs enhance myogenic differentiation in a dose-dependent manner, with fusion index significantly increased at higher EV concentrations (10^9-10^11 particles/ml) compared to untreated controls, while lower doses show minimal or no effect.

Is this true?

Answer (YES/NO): NO